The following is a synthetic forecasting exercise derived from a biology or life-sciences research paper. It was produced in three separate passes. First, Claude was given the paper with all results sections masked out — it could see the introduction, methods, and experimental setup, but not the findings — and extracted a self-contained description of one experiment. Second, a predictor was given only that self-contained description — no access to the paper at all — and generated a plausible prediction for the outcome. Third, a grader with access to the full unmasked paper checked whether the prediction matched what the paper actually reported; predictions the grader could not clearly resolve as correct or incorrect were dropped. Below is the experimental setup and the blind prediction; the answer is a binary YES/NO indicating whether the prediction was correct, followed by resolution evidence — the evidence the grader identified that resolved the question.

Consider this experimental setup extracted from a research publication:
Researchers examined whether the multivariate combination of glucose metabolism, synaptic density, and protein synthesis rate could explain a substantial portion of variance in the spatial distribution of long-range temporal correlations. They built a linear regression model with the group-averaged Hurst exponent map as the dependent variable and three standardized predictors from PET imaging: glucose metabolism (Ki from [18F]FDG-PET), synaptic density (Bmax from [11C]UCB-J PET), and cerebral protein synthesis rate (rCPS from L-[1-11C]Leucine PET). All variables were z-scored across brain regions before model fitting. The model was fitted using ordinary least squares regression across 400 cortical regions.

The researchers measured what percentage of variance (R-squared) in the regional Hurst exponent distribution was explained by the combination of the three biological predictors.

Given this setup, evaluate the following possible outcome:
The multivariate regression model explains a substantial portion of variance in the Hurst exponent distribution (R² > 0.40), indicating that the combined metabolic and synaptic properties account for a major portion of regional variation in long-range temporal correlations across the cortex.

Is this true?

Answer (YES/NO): YES